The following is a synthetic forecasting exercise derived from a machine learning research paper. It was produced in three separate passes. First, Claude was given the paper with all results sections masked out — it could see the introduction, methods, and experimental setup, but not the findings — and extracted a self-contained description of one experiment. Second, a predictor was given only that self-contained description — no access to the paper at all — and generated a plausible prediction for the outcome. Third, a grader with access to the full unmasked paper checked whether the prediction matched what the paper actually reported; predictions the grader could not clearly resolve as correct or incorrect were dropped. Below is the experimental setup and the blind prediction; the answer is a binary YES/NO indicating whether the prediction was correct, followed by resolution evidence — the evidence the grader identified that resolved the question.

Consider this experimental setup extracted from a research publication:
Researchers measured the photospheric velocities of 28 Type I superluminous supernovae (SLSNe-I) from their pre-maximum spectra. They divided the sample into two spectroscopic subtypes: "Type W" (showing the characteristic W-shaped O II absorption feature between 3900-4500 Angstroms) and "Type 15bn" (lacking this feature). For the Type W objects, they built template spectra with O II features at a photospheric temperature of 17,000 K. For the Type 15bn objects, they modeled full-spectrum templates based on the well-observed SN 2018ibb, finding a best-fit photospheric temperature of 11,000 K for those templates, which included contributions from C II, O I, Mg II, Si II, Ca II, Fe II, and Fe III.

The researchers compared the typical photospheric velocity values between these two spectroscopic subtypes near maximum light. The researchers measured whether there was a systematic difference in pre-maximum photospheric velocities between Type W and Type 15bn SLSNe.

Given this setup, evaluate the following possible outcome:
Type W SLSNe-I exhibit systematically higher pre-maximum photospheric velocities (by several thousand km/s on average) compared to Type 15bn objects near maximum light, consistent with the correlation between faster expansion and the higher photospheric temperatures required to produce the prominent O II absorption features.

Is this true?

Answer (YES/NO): YES